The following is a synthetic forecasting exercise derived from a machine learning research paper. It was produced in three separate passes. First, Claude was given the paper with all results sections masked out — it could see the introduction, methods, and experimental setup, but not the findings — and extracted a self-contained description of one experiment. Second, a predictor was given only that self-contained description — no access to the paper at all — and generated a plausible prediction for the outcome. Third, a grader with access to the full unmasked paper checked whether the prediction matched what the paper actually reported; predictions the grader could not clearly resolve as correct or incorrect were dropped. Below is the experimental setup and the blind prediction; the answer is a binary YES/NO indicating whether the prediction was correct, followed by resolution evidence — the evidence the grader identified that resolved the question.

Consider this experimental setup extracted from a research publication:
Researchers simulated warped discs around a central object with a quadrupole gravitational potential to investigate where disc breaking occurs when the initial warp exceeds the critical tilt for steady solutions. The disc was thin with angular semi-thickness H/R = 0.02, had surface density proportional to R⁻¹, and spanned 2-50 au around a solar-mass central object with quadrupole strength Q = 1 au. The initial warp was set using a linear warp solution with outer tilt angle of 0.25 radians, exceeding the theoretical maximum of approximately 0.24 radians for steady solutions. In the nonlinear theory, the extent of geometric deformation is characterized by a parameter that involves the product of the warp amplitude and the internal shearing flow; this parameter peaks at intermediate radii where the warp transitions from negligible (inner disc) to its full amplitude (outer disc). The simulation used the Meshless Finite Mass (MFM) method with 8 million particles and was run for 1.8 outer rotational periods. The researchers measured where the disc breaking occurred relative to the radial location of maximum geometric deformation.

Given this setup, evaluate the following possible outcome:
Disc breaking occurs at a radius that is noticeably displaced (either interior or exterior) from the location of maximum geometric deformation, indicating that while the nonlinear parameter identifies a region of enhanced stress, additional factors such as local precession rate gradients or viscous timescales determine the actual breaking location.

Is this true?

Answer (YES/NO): NO